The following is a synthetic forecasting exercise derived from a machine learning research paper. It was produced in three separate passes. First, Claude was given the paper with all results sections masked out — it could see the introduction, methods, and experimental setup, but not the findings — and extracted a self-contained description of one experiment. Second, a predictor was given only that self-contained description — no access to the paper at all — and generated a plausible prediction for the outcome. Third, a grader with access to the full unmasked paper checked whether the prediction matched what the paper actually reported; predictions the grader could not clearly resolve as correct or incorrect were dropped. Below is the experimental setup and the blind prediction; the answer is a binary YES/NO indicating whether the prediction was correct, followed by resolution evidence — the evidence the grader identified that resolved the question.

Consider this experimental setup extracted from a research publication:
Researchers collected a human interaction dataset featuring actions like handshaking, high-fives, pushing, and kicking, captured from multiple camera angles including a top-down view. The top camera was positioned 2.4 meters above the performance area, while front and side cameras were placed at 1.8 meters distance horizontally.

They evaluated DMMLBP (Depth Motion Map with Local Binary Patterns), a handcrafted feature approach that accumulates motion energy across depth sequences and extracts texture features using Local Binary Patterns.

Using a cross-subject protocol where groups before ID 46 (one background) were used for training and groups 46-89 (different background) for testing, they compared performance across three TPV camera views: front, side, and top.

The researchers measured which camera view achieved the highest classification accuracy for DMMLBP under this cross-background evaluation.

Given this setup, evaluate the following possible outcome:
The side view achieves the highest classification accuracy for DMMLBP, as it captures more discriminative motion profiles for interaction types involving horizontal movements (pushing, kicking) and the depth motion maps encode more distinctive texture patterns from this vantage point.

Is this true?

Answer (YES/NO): NO